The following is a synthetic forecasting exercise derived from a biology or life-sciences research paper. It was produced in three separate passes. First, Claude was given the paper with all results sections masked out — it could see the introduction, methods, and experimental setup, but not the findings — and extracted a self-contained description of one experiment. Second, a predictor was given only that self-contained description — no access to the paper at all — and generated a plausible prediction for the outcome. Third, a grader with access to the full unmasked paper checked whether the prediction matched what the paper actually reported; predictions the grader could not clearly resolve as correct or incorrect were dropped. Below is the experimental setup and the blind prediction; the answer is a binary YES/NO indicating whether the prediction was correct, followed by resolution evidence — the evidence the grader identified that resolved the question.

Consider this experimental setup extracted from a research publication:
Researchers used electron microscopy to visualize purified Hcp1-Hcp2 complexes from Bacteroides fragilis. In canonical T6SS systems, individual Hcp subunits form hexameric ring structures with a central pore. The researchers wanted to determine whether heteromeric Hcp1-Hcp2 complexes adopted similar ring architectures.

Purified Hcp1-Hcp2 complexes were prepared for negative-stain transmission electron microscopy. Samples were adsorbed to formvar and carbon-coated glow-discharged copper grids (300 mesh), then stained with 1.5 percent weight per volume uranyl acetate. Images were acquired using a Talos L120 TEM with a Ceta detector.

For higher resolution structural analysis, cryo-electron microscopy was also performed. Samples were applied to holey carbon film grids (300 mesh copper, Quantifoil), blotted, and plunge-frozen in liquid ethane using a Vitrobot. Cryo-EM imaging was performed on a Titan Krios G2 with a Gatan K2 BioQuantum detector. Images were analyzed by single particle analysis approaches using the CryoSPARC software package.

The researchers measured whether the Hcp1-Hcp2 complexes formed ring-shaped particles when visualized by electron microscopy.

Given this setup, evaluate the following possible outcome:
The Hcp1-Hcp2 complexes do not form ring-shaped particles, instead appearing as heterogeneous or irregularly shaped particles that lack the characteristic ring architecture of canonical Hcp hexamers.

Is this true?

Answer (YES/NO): NO